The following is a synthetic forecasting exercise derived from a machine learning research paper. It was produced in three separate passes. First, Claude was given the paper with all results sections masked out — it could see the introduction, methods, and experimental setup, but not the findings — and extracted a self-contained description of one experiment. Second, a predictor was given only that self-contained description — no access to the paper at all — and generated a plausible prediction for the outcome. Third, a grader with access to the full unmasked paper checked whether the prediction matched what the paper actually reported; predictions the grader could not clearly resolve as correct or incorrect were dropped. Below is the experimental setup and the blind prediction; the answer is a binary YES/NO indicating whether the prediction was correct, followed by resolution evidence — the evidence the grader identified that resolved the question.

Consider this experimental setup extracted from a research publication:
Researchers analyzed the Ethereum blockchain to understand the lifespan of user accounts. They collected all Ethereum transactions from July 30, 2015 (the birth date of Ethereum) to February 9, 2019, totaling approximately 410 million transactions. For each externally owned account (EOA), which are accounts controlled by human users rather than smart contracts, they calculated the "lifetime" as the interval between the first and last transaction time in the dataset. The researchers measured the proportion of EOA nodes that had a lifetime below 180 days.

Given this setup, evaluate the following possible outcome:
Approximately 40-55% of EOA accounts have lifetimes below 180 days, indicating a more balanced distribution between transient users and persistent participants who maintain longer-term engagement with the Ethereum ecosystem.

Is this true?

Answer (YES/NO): NO